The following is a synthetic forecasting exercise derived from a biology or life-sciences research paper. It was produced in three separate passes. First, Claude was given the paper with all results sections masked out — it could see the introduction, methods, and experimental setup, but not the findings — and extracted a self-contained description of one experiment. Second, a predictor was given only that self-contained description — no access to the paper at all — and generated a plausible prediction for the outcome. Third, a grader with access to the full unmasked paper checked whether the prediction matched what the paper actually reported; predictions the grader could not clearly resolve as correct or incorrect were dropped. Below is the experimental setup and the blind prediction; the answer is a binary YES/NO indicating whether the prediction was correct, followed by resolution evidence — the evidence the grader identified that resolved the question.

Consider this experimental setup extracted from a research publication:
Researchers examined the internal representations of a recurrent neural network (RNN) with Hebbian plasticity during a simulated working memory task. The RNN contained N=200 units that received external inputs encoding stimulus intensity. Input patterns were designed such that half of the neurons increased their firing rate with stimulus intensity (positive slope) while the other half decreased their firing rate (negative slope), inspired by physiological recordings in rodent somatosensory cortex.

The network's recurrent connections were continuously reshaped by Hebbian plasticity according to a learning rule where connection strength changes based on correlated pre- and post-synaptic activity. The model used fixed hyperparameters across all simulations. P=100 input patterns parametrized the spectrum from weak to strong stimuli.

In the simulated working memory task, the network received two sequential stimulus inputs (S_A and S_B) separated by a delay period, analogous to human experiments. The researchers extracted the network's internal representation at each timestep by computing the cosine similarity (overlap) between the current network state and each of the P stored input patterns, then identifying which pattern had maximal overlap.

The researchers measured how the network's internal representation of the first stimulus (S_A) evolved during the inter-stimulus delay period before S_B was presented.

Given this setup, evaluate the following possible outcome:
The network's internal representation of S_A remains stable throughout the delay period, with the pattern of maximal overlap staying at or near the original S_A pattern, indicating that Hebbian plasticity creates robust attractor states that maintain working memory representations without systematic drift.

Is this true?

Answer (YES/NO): NO